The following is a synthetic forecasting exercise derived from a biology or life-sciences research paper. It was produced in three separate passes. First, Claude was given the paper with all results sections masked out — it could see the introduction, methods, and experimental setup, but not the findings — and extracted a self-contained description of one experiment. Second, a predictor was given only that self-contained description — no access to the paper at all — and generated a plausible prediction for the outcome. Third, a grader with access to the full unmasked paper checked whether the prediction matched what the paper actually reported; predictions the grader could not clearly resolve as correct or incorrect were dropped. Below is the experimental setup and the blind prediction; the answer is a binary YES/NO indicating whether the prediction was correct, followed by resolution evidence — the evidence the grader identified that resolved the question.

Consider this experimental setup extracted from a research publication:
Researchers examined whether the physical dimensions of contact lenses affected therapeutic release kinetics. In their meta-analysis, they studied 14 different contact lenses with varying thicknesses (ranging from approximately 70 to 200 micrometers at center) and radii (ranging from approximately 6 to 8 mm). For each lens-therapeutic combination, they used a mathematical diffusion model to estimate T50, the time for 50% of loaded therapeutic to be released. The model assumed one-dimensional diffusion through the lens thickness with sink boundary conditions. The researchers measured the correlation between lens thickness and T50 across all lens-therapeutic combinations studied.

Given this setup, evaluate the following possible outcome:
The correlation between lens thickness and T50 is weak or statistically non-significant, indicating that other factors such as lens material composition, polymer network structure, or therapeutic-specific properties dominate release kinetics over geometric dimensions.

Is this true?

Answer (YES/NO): YES